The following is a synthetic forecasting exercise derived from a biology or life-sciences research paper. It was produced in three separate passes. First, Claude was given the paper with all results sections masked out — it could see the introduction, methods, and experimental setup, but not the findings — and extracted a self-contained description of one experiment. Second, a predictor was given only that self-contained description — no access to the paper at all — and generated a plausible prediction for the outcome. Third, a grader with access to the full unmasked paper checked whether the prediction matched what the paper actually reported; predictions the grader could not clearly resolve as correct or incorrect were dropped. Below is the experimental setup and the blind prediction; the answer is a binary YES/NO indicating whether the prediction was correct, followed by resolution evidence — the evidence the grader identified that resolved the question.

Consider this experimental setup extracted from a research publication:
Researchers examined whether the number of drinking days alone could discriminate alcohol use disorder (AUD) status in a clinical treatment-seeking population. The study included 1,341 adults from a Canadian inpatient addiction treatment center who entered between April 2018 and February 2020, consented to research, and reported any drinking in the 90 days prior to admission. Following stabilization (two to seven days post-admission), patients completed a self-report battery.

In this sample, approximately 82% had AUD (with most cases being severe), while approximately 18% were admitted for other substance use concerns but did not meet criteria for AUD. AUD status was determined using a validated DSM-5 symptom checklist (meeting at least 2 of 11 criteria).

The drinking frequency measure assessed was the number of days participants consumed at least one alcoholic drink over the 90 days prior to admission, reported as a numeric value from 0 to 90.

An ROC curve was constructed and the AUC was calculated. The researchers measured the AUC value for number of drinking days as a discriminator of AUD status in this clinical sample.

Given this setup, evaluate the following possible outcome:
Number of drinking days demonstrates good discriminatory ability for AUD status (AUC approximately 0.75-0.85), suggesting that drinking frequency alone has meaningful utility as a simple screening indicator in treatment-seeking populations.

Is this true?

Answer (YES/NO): NO